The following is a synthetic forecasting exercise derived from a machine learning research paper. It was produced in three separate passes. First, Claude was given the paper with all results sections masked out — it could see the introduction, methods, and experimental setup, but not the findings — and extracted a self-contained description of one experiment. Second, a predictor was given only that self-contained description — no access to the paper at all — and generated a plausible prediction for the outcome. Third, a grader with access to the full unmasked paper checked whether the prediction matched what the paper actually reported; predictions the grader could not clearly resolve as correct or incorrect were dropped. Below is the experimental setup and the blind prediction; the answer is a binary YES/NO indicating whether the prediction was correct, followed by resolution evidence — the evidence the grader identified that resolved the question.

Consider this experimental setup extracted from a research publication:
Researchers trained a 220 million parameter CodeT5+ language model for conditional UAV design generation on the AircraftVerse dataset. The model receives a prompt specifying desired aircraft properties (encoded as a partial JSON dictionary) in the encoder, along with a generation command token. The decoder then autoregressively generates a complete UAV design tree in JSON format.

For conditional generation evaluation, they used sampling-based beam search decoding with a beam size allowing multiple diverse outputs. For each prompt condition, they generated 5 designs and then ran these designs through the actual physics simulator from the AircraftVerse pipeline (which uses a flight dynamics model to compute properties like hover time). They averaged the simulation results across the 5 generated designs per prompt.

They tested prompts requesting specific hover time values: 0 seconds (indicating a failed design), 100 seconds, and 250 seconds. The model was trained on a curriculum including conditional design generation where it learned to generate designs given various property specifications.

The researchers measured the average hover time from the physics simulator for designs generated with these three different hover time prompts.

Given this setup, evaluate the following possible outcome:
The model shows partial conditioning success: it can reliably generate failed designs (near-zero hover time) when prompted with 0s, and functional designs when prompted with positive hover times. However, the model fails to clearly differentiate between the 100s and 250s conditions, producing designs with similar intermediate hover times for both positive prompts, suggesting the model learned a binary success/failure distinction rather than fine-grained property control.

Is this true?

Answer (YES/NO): YES